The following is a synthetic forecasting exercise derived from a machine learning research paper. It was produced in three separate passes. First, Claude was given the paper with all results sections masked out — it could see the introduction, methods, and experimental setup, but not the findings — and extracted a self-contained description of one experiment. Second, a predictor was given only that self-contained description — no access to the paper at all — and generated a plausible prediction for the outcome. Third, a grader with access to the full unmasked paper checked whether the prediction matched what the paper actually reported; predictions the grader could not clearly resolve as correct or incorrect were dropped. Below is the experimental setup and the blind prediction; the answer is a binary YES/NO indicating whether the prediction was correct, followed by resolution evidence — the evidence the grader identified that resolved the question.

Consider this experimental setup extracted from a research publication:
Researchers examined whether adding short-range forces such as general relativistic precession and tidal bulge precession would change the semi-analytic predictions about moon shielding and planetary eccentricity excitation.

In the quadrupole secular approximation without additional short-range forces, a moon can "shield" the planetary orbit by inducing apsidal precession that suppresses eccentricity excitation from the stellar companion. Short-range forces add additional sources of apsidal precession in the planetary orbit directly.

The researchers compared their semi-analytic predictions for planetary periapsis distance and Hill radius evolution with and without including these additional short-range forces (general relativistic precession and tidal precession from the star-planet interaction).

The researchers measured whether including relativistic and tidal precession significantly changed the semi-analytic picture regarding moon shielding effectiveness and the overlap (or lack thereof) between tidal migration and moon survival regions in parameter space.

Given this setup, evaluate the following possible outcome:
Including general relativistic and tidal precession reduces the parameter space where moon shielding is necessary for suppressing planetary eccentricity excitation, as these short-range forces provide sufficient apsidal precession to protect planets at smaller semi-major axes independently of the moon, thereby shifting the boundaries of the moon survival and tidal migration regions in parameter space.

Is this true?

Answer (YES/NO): NO